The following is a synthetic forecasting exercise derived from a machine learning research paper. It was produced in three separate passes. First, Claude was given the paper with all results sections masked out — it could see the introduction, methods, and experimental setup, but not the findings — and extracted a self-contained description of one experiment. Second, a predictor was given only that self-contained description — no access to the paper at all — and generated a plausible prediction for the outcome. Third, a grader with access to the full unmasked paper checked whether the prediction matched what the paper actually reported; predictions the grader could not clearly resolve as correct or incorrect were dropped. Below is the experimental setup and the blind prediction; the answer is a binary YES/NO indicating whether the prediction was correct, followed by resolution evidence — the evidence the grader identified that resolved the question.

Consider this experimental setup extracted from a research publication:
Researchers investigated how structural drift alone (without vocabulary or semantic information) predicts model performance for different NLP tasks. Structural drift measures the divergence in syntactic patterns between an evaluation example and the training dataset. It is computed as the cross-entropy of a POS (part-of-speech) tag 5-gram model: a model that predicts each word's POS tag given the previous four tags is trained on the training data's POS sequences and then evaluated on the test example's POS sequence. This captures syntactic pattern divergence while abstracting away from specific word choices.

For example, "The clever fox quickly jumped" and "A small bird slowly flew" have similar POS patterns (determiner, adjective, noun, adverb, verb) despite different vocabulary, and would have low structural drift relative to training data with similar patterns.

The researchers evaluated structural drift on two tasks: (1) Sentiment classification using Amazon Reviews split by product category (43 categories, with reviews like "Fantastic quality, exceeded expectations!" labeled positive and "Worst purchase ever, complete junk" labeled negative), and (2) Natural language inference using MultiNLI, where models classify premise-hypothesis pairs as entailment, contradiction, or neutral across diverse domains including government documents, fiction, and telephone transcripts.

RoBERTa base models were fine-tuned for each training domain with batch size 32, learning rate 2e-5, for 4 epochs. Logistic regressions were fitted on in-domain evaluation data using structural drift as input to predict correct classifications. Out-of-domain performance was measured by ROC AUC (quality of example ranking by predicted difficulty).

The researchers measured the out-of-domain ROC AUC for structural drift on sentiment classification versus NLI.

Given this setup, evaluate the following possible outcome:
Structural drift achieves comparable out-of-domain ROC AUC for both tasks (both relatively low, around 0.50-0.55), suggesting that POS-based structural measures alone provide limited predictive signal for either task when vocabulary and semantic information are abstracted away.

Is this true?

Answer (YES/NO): NO